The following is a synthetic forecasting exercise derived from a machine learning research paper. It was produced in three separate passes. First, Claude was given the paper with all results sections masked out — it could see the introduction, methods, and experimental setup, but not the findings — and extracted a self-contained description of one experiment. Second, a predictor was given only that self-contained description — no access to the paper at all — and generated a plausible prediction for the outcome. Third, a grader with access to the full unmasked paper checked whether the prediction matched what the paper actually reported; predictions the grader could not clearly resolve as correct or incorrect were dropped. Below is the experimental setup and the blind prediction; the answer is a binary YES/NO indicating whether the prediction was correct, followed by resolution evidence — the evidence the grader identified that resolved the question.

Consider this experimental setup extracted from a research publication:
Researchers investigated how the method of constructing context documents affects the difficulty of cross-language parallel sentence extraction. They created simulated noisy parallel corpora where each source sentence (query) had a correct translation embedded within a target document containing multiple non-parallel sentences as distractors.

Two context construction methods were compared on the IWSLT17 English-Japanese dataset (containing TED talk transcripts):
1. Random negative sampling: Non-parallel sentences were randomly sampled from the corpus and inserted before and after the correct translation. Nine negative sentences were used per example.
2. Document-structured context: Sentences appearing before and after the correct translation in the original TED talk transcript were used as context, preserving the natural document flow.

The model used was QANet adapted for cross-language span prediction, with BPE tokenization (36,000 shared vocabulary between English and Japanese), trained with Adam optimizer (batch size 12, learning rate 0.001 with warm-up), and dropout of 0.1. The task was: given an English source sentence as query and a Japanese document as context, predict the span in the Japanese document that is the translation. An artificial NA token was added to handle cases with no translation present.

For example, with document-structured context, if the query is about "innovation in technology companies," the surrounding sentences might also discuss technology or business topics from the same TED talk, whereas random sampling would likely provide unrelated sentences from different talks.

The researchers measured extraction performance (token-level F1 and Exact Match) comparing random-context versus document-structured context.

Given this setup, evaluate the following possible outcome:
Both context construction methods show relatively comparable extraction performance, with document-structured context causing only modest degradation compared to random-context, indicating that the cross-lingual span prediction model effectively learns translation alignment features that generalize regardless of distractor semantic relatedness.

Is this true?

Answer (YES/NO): NO